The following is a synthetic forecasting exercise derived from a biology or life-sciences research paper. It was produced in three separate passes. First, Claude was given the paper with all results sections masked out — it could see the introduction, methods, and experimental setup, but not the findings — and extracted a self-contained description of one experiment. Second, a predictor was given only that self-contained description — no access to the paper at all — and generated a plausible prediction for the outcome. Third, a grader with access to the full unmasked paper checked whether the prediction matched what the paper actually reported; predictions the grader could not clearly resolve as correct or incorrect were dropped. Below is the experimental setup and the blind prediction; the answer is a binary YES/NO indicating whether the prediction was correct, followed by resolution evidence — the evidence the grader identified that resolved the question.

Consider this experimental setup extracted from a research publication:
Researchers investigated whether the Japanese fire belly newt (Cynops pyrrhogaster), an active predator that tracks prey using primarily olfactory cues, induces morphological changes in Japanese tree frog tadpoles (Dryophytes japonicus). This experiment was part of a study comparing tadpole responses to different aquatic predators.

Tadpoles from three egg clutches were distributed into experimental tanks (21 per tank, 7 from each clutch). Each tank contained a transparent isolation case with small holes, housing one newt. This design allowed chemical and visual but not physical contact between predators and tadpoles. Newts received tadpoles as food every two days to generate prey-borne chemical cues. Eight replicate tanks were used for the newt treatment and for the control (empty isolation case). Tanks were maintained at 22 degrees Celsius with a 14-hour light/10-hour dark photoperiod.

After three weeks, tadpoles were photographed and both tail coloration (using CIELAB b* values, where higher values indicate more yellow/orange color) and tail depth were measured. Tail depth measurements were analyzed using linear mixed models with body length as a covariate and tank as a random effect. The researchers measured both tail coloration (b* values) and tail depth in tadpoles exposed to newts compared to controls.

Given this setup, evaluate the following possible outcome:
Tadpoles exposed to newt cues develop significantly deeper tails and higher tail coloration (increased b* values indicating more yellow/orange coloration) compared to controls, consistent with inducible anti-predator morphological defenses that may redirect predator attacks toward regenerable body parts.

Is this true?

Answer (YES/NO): NO